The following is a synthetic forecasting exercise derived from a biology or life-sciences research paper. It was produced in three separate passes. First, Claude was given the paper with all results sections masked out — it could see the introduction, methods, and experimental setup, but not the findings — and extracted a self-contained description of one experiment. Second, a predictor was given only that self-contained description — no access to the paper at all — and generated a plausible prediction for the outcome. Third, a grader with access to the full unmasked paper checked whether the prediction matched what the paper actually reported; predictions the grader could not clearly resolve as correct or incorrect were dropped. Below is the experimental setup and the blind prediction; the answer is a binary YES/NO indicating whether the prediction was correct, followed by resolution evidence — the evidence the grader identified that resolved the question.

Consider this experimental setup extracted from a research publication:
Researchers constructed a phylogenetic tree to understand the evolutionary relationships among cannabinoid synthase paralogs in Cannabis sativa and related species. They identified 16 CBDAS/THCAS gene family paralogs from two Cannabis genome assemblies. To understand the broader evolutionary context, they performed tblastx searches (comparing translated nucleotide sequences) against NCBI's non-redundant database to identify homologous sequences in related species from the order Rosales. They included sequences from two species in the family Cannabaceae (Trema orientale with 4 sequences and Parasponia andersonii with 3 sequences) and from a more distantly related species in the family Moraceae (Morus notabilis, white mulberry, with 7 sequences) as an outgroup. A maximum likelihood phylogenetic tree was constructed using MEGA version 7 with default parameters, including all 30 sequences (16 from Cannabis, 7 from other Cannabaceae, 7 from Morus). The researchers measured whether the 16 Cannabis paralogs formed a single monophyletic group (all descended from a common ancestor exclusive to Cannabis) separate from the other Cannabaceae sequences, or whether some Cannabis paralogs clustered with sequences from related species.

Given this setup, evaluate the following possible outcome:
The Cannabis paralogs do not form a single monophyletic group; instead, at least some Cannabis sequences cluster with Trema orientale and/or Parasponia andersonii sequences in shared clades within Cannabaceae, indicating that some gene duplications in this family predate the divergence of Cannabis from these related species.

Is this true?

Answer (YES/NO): NO